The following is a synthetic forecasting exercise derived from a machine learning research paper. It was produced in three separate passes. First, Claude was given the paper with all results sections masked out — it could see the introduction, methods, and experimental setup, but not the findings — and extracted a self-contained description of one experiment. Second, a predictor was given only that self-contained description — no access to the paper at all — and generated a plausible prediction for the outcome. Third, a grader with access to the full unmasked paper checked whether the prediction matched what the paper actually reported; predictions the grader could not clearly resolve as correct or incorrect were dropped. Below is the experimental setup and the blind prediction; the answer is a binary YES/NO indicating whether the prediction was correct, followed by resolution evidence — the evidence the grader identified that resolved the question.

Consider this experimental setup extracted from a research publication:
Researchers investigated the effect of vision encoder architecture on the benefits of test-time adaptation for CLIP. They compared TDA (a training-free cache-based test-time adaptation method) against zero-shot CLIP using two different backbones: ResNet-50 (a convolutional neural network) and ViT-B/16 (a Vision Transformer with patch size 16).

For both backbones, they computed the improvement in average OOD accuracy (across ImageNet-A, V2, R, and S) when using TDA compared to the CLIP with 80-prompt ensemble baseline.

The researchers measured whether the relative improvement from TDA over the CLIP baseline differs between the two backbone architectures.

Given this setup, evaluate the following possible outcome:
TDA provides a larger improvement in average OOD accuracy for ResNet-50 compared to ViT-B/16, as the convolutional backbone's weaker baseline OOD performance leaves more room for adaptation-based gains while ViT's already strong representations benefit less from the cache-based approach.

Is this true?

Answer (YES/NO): NO